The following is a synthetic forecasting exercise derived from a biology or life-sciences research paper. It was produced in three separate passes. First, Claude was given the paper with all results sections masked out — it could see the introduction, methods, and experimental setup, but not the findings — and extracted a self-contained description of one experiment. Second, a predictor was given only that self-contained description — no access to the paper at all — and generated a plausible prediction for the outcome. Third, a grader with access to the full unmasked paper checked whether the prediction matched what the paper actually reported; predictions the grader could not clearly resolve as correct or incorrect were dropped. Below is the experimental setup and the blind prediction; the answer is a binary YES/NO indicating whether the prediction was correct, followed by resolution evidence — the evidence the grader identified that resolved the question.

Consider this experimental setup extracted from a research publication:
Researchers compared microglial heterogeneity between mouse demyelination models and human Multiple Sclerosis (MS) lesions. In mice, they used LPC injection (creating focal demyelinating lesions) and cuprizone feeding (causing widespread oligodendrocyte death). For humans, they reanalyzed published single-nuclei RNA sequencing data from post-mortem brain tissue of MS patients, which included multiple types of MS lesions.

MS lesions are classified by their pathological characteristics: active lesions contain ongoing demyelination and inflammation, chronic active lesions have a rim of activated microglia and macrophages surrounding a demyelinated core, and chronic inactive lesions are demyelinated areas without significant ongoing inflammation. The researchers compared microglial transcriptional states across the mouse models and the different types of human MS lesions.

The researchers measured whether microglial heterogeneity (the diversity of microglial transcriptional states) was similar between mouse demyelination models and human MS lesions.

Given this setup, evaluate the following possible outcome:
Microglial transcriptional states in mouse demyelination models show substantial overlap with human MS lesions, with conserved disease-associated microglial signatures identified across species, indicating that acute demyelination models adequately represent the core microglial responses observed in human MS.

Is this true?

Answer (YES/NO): NO